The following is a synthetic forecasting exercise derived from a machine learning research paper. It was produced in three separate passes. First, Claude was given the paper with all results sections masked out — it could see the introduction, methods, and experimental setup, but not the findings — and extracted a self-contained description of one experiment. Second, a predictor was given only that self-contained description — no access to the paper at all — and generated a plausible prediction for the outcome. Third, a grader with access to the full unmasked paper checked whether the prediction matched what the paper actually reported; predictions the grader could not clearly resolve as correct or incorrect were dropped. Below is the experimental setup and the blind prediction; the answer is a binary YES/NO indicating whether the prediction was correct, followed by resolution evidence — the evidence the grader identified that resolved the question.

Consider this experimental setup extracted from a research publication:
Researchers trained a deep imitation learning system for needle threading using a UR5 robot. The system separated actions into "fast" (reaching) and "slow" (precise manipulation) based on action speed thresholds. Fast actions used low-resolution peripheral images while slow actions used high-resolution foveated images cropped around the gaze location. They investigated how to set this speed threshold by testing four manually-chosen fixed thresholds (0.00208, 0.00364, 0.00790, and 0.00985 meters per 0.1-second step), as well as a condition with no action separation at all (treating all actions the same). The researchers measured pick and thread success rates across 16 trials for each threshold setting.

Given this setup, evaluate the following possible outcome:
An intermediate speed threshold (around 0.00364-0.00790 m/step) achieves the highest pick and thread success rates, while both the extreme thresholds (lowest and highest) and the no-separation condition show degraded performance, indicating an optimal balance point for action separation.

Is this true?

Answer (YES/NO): YES